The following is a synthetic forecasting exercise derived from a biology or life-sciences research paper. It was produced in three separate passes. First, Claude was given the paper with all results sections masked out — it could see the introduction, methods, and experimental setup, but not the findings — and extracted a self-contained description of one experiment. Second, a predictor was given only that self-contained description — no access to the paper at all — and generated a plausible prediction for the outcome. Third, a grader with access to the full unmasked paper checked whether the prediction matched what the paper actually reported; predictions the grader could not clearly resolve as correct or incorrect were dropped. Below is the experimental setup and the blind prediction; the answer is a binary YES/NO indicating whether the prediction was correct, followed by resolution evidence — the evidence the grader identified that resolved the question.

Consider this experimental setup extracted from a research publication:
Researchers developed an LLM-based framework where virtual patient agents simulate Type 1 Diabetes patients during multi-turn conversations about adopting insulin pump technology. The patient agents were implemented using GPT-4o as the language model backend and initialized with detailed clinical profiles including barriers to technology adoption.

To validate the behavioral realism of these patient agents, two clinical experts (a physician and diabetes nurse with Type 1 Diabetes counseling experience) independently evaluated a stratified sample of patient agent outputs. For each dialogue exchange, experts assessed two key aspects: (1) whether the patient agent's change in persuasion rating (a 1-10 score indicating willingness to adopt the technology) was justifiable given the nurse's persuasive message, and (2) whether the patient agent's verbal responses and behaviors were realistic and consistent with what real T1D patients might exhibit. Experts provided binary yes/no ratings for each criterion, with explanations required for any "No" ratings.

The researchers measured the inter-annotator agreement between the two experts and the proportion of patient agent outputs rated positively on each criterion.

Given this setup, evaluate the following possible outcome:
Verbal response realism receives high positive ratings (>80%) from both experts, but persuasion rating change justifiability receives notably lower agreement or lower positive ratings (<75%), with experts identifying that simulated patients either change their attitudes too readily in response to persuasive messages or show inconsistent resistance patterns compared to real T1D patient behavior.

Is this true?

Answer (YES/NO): NO